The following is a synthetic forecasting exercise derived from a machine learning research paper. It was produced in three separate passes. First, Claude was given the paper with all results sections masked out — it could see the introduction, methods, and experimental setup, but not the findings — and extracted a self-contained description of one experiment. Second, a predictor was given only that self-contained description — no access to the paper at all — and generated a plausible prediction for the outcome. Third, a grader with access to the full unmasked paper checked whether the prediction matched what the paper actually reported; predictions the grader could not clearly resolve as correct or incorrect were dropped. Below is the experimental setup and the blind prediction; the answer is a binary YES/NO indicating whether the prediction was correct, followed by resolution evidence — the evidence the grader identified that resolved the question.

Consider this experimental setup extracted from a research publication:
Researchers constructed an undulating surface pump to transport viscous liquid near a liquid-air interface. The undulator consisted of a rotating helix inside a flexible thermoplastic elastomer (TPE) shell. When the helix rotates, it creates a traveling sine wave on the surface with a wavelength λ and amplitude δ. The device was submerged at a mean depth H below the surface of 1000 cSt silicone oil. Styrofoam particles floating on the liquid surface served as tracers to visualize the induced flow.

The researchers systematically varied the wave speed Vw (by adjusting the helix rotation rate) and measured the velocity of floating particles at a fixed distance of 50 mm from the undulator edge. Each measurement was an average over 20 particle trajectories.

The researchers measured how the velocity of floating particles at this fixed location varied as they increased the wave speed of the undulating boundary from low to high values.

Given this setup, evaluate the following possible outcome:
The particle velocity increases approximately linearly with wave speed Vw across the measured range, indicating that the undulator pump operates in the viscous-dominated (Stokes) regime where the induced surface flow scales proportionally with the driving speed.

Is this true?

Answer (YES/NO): NO